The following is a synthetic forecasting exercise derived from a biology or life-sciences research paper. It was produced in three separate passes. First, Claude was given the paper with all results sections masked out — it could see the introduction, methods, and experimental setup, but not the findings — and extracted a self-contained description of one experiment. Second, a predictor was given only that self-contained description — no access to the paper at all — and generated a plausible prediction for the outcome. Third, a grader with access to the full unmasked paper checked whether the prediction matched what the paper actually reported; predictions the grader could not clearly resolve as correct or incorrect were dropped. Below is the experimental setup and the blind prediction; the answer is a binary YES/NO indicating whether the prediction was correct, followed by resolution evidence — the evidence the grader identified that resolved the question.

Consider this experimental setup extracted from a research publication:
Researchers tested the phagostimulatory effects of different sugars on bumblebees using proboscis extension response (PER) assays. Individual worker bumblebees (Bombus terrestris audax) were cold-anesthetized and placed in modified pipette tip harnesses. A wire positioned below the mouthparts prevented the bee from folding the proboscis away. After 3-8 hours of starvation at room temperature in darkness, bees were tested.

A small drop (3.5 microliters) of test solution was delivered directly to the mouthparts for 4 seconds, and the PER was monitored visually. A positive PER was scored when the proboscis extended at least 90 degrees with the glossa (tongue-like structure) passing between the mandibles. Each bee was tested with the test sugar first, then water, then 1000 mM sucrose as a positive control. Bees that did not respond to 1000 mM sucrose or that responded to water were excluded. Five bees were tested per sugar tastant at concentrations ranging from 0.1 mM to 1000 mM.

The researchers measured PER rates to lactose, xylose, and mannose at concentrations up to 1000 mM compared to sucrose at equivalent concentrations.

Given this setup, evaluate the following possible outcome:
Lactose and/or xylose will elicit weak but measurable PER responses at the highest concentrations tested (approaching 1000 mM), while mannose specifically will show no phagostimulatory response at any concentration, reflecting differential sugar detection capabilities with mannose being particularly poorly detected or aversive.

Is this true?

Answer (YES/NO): NO